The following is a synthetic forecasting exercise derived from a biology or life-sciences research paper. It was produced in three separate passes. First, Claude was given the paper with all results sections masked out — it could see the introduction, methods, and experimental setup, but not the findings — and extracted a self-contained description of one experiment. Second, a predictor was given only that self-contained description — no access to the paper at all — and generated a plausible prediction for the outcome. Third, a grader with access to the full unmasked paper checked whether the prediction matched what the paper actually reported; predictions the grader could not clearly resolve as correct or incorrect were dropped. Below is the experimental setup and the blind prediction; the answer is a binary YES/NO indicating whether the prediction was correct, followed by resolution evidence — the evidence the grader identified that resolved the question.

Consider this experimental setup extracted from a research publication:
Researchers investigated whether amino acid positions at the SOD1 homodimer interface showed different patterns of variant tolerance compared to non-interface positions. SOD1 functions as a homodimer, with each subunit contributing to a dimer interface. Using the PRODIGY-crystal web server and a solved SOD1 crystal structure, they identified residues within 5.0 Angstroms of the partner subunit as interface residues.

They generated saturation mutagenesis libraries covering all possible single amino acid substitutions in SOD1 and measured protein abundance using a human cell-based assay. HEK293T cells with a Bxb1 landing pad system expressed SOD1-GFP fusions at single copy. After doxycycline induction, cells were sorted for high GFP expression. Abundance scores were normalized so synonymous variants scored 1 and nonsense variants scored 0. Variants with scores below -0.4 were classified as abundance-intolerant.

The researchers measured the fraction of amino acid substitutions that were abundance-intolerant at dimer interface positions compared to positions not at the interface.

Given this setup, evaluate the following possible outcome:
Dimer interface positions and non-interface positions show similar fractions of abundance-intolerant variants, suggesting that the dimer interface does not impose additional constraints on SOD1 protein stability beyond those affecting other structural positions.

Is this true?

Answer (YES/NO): NO